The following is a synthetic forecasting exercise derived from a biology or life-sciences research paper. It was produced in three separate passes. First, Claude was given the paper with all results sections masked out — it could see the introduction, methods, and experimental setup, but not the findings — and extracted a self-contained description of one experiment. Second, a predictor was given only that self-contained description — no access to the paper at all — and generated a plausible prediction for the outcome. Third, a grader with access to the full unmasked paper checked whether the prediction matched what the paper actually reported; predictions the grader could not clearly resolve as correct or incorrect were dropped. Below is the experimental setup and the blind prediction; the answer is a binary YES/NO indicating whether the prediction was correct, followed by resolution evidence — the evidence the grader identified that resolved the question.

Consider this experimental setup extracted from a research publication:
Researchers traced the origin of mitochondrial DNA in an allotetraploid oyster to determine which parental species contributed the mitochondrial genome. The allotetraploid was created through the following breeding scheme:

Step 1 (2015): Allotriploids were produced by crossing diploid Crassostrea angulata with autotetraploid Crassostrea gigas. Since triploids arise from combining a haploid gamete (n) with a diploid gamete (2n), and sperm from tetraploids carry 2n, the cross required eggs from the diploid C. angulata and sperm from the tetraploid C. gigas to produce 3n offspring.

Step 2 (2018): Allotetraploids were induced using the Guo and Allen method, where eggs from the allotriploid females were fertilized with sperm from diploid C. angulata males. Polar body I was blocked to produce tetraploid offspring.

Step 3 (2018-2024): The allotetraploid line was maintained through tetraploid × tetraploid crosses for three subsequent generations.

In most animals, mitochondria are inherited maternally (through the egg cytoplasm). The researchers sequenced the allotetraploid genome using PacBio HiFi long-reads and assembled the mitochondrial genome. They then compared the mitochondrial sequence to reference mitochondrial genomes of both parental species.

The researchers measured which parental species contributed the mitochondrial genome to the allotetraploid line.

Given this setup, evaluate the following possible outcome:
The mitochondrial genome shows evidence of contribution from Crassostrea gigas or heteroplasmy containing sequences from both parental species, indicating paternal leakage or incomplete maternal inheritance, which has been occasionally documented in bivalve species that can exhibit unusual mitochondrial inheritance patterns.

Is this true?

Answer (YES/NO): NO